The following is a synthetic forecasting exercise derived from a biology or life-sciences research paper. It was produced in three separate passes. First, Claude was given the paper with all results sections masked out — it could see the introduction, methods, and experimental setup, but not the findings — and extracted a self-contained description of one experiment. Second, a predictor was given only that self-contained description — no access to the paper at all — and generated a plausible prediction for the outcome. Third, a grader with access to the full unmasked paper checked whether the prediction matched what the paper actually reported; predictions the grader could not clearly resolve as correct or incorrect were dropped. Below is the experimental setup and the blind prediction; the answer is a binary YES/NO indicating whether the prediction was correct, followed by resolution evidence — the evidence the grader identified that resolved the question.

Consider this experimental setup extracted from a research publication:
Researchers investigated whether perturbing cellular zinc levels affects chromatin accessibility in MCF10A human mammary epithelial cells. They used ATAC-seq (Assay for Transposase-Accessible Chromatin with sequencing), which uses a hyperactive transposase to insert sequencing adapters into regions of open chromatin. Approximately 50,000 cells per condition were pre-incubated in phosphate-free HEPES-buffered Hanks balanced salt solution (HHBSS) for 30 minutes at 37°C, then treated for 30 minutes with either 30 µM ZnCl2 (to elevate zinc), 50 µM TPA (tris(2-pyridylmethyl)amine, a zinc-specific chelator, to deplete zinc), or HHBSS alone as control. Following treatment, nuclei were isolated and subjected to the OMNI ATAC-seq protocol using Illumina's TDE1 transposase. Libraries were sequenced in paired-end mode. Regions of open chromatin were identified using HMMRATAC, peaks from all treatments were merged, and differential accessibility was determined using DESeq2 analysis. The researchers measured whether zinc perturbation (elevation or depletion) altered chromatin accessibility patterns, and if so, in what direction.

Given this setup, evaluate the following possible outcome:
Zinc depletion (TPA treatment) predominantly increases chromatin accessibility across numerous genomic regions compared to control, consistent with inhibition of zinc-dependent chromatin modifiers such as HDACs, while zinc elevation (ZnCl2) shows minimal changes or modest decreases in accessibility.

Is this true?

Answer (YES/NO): NO